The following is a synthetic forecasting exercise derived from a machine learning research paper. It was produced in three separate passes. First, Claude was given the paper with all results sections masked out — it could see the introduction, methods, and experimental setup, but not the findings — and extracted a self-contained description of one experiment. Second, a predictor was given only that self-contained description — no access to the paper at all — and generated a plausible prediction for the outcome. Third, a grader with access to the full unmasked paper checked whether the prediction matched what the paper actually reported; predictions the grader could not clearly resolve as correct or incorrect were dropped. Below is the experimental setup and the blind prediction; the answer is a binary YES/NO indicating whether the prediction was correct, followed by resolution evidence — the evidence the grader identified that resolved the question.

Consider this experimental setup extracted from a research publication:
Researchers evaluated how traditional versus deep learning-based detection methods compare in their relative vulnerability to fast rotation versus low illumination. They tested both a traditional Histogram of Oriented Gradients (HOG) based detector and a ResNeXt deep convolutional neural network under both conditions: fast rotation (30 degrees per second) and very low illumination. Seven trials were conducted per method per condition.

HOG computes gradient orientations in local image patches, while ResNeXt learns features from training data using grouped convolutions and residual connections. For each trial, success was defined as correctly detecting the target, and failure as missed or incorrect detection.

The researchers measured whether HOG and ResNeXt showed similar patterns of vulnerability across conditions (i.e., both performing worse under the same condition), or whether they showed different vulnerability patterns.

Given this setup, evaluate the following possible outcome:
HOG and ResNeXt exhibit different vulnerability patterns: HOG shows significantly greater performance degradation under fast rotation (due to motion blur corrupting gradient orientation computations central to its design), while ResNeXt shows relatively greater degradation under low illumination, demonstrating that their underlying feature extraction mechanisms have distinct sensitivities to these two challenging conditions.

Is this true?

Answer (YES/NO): NO